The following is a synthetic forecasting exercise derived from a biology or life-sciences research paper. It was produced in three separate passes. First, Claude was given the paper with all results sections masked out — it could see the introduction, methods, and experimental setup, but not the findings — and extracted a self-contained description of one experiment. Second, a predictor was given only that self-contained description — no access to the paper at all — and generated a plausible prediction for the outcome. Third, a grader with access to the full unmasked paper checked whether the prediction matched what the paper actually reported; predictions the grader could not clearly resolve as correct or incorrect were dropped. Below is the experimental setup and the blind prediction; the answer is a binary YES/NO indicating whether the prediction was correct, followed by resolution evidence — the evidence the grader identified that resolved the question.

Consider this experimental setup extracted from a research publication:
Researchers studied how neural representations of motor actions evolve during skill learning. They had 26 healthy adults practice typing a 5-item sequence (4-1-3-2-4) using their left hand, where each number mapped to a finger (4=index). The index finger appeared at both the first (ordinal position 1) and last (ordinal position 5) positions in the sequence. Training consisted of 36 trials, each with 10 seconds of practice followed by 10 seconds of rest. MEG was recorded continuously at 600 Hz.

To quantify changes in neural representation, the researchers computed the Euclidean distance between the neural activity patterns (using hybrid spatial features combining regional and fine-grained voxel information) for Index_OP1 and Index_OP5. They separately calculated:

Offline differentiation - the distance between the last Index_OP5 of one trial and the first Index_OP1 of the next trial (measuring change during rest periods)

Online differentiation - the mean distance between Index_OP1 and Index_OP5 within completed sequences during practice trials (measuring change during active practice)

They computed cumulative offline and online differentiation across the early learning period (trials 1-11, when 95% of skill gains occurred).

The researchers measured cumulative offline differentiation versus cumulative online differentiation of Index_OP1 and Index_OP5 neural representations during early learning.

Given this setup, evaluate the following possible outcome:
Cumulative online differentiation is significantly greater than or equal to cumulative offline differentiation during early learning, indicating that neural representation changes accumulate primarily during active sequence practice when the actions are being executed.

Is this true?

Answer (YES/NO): NO